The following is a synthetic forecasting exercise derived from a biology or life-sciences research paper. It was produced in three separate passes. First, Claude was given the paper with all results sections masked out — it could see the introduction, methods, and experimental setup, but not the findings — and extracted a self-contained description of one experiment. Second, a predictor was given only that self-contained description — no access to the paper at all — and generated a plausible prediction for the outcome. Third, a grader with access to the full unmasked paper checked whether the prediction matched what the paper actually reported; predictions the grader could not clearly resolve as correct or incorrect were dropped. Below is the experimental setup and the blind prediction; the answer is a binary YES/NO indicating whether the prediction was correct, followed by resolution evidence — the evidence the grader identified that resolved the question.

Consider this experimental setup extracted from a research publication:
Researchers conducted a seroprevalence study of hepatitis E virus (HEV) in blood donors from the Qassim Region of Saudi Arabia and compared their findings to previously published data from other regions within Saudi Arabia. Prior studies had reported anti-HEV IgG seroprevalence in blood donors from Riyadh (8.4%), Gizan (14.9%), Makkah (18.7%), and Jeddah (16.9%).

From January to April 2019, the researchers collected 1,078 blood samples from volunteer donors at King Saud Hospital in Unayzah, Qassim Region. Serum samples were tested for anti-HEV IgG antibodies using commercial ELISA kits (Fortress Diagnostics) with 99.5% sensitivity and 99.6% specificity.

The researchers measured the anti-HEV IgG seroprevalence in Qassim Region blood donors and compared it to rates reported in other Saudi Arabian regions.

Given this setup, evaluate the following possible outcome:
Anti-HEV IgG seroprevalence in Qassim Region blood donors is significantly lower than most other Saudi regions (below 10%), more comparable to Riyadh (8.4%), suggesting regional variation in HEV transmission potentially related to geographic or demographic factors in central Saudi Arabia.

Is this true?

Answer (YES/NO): YES